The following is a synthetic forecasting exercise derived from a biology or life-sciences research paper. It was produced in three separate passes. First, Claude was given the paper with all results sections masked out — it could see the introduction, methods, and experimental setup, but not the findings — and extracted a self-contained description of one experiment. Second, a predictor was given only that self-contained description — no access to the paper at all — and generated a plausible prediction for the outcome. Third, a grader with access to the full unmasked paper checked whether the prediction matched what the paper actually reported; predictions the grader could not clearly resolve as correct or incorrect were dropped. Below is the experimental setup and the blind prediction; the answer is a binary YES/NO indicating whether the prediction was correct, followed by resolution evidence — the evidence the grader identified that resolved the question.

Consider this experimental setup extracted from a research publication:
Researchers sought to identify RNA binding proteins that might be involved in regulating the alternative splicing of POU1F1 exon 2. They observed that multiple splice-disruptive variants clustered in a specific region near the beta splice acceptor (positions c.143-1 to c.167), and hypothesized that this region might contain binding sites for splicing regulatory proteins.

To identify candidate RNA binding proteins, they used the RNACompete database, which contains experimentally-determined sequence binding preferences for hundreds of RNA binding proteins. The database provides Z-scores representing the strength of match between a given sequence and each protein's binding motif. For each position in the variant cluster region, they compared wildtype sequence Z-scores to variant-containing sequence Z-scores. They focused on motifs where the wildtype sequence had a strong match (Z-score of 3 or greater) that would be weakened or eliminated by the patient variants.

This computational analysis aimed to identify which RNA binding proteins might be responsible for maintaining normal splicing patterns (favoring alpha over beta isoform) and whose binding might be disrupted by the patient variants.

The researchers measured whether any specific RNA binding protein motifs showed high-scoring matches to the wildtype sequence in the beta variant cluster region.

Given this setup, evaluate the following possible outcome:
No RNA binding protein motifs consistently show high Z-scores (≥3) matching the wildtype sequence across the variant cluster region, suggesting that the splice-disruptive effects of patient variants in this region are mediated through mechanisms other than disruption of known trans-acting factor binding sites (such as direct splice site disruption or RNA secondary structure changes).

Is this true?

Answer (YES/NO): NO